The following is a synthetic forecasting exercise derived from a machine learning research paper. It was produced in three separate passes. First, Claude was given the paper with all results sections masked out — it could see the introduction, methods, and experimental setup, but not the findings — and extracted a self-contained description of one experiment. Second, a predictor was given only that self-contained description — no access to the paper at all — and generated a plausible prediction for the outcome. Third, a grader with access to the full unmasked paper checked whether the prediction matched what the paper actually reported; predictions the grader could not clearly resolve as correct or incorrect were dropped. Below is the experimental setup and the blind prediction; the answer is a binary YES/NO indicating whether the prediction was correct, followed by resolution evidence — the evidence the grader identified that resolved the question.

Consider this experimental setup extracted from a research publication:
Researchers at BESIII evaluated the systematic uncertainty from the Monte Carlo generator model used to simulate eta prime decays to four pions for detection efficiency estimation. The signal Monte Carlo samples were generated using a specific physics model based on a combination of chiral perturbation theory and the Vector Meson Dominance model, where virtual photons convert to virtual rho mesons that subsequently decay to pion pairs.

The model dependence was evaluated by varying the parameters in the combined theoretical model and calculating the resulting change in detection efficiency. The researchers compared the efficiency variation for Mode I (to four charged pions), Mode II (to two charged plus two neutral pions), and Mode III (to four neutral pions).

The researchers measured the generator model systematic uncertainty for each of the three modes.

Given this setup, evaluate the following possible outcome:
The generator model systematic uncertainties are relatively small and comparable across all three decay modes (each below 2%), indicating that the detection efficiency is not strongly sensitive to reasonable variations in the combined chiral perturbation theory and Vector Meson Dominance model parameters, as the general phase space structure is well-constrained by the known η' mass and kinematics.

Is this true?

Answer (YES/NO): NO